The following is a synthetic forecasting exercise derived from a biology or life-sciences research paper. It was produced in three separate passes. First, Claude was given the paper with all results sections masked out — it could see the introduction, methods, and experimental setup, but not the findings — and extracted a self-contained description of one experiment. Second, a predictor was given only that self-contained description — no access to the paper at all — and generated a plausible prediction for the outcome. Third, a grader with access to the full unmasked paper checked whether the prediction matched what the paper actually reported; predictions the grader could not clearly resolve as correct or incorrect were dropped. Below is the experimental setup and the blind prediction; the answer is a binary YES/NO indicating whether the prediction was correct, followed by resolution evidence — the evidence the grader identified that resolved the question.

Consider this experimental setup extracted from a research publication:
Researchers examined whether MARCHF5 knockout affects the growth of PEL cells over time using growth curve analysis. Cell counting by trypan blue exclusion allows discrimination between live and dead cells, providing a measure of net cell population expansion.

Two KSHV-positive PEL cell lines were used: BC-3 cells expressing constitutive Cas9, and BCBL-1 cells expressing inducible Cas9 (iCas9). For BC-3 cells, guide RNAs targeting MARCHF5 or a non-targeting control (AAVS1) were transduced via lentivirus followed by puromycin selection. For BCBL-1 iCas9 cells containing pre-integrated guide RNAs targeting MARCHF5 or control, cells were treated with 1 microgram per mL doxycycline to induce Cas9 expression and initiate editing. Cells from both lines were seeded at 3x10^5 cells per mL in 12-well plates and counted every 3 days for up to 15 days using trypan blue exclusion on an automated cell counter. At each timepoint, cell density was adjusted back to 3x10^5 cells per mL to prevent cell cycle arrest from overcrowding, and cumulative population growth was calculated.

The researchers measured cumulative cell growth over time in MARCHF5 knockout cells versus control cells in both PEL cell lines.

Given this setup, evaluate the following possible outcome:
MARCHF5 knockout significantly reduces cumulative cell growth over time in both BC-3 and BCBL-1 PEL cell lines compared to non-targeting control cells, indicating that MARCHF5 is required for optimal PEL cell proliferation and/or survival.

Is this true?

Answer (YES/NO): YES